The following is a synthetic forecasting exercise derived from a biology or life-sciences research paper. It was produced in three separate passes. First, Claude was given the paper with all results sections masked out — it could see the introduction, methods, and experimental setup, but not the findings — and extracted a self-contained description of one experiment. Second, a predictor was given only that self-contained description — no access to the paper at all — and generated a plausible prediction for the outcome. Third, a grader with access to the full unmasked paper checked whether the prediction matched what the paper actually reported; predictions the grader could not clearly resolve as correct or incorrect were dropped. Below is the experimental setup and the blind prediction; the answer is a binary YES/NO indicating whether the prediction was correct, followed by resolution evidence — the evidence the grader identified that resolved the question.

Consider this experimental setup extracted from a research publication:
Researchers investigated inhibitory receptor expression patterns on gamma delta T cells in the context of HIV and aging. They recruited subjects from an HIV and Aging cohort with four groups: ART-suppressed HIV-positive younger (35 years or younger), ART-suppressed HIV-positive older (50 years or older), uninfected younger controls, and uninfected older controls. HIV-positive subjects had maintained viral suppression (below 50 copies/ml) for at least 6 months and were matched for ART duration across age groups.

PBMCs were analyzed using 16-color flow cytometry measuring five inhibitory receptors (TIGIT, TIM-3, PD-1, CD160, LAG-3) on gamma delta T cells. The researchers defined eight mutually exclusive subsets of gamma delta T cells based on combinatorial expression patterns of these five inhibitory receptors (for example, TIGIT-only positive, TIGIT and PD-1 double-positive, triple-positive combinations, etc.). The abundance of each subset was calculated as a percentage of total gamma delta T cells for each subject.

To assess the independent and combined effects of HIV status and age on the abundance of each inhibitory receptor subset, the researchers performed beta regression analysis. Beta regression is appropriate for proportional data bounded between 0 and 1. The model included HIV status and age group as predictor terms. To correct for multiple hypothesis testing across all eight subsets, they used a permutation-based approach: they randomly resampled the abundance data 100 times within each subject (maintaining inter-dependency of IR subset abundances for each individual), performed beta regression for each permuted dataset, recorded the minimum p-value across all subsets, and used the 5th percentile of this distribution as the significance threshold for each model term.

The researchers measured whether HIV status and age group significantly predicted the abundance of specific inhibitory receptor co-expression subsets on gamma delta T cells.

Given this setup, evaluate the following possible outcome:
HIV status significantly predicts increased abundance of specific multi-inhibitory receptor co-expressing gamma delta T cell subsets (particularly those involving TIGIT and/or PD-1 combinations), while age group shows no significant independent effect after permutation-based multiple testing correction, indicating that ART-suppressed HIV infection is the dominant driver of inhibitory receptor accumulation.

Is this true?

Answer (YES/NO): NO